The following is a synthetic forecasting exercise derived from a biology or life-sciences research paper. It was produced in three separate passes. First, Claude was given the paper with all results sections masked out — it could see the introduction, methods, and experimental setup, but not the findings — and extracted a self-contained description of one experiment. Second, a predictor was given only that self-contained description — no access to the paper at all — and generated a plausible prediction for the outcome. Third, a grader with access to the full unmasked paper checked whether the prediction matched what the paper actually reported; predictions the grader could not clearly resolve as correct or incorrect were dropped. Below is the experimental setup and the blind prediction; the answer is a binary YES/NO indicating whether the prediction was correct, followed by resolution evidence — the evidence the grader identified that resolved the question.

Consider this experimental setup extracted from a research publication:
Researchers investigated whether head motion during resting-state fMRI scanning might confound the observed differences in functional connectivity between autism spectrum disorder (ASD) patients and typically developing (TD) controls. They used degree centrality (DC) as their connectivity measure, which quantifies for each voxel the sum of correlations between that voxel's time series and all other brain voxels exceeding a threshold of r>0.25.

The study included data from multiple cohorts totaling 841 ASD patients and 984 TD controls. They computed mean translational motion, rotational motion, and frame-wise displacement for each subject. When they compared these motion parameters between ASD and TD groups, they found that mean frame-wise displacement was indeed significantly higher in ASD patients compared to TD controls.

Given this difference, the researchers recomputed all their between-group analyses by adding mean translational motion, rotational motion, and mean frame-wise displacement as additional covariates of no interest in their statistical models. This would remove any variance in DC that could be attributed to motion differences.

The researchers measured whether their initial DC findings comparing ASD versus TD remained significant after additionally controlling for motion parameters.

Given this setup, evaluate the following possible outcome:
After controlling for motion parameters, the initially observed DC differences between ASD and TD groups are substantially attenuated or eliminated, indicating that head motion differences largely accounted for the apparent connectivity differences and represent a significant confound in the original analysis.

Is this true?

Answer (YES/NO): NO